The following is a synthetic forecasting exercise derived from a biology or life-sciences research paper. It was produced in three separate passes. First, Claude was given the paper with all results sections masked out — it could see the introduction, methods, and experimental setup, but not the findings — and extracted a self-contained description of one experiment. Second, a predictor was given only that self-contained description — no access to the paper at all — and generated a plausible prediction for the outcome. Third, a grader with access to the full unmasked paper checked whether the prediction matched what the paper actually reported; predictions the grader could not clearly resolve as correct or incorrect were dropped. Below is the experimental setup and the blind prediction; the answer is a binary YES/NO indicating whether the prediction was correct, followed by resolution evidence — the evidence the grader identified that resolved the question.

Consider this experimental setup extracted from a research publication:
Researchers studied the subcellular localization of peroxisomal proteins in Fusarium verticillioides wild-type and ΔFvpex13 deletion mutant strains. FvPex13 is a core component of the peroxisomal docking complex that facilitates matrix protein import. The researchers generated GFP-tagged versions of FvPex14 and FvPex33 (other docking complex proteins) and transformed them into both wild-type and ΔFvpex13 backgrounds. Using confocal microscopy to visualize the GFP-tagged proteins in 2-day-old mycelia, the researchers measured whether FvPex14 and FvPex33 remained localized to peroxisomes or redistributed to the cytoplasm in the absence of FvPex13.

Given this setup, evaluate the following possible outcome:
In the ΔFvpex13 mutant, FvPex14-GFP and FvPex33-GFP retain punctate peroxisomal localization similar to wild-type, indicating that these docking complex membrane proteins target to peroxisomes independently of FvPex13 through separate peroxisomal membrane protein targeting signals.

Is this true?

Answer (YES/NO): YES